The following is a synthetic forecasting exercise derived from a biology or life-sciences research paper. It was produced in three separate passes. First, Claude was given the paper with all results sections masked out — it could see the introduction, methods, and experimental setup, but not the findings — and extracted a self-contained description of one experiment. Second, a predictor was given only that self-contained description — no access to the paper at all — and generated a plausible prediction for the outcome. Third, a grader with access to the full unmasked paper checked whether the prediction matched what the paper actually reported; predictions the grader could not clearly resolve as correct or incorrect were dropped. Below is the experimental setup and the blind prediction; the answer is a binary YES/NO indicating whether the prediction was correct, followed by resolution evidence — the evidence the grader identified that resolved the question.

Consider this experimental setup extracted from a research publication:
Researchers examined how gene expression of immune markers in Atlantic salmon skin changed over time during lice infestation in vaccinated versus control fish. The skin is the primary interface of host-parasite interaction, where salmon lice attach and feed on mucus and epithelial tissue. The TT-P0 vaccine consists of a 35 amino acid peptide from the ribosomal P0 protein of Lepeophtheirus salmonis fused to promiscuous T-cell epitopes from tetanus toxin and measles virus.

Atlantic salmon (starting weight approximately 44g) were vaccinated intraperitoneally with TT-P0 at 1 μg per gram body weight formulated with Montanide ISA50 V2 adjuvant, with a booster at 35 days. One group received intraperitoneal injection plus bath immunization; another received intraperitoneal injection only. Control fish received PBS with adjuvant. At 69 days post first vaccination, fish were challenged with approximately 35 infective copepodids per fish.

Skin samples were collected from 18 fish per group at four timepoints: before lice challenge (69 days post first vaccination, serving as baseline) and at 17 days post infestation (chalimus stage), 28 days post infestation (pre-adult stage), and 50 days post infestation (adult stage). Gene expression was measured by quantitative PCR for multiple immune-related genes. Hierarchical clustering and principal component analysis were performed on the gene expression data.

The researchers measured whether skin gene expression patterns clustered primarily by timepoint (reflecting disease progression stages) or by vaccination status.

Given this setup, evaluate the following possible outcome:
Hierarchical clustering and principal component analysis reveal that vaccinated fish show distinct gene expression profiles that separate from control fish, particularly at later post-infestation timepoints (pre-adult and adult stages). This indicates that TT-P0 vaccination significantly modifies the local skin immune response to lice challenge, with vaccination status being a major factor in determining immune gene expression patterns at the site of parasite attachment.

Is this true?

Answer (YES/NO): YES